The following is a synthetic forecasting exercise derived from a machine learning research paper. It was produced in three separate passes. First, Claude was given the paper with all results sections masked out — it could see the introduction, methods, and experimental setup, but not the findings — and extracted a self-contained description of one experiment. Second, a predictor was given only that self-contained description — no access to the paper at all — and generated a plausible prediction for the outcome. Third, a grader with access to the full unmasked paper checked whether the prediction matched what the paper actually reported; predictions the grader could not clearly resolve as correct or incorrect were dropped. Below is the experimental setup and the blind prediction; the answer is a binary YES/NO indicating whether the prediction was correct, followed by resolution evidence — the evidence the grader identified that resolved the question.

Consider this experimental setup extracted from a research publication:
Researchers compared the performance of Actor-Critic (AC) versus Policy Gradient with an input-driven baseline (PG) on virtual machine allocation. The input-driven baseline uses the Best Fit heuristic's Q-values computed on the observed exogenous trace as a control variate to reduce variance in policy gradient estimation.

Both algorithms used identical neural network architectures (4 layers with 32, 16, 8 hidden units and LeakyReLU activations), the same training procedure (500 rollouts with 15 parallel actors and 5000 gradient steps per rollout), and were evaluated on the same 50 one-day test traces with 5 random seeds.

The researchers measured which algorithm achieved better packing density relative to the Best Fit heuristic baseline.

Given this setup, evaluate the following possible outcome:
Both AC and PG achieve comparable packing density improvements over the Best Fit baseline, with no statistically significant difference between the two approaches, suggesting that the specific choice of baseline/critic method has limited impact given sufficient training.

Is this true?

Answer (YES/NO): NO